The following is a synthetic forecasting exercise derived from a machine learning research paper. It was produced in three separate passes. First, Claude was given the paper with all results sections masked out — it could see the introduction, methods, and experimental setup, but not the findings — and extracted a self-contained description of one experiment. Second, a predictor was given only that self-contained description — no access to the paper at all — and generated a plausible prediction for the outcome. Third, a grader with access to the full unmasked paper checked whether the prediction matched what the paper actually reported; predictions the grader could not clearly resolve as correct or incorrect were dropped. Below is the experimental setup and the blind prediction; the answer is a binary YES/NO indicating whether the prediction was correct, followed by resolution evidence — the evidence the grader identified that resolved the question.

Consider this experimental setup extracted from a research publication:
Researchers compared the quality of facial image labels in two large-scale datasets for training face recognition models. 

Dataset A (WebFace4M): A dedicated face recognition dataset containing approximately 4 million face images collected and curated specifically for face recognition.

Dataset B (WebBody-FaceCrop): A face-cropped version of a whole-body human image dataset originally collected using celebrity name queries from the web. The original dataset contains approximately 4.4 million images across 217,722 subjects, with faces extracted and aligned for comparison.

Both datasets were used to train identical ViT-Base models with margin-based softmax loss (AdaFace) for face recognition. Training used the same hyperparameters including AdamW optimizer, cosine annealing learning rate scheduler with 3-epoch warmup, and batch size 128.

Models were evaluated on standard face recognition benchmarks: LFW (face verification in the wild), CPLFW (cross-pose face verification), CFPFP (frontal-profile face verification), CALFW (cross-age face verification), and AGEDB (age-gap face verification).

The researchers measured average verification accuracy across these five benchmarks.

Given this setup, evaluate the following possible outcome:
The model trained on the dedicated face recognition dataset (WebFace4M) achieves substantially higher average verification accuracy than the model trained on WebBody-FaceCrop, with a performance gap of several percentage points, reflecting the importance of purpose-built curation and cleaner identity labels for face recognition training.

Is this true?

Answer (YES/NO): NO